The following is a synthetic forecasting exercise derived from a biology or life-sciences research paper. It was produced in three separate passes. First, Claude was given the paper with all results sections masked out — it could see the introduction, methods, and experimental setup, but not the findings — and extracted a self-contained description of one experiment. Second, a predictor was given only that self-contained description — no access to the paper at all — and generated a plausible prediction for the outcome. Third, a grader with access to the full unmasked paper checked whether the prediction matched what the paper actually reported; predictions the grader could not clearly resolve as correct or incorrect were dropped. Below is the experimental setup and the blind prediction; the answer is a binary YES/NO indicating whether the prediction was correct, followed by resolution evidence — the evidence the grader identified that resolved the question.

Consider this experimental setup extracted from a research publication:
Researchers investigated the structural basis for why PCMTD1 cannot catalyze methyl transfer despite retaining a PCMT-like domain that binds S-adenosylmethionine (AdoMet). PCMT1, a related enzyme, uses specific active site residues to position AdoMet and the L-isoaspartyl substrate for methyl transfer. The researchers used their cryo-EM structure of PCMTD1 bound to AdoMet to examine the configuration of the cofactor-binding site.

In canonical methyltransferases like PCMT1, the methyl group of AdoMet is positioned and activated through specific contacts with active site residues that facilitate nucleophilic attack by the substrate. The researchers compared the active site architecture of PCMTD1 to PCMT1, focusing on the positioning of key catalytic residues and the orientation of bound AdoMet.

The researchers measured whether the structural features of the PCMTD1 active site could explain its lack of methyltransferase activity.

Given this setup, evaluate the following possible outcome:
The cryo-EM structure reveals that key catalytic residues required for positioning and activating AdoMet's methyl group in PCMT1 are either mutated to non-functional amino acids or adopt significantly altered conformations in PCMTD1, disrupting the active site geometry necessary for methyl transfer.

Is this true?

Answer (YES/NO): NO